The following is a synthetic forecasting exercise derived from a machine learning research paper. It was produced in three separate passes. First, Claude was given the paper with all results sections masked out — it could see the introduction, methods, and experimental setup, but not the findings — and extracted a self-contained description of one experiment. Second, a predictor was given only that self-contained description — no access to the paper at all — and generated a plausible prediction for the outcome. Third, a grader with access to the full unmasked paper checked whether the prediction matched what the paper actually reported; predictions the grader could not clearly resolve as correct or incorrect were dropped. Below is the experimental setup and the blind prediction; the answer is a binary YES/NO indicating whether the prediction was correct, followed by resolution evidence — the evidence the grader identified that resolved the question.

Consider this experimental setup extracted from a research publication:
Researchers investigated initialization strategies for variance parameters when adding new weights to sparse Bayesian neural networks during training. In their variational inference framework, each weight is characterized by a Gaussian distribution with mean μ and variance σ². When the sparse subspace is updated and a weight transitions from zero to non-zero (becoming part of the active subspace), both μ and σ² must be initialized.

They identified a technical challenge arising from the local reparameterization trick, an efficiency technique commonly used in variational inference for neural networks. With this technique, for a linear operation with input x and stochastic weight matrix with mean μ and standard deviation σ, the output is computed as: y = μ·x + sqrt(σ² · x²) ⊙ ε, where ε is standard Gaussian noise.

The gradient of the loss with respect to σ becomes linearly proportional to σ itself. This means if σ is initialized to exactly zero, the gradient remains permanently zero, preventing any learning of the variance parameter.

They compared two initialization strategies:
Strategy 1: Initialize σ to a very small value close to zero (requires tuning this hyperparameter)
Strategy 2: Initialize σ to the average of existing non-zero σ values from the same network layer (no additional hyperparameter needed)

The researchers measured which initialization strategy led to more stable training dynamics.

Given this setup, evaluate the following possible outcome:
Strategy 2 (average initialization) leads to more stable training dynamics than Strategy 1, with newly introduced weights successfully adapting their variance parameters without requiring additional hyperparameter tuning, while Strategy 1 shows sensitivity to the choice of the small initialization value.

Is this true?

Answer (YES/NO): YES